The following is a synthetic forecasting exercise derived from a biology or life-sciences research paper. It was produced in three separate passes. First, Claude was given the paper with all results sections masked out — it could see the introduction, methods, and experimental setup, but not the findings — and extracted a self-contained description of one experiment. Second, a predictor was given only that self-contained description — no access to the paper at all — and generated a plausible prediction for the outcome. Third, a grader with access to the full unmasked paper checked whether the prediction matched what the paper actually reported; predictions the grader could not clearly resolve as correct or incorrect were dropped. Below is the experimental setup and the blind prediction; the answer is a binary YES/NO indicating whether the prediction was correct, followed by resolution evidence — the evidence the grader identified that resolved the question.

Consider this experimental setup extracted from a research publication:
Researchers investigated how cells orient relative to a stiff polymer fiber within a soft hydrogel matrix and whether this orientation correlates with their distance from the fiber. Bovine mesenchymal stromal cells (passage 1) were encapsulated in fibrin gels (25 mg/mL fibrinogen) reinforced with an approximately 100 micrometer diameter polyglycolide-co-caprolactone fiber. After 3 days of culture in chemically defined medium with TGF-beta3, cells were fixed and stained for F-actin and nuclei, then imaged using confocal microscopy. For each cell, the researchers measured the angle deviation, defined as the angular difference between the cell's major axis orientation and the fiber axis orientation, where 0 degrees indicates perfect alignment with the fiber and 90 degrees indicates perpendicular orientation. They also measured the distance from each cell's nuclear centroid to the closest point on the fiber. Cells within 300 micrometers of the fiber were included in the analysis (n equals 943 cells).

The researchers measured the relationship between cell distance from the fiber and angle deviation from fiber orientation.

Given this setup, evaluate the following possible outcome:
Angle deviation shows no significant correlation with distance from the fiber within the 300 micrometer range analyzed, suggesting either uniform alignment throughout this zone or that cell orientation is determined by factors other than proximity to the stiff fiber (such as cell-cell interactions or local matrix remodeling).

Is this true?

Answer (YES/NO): NO